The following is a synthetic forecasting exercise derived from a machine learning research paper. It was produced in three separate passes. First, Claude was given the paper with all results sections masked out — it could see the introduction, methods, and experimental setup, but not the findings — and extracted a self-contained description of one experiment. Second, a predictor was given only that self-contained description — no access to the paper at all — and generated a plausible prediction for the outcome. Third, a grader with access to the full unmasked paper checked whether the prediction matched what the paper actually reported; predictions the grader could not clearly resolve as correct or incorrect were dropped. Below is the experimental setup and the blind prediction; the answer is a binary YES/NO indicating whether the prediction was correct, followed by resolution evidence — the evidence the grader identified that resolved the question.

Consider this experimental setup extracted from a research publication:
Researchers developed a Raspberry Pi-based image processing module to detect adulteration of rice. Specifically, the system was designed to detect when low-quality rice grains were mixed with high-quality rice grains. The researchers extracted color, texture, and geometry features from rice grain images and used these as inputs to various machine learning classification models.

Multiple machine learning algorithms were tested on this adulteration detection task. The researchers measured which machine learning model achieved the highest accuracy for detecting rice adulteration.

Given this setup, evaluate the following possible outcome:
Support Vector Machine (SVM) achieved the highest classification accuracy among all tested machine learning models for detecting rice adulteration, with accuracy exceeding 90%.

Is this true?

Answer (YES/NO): NO